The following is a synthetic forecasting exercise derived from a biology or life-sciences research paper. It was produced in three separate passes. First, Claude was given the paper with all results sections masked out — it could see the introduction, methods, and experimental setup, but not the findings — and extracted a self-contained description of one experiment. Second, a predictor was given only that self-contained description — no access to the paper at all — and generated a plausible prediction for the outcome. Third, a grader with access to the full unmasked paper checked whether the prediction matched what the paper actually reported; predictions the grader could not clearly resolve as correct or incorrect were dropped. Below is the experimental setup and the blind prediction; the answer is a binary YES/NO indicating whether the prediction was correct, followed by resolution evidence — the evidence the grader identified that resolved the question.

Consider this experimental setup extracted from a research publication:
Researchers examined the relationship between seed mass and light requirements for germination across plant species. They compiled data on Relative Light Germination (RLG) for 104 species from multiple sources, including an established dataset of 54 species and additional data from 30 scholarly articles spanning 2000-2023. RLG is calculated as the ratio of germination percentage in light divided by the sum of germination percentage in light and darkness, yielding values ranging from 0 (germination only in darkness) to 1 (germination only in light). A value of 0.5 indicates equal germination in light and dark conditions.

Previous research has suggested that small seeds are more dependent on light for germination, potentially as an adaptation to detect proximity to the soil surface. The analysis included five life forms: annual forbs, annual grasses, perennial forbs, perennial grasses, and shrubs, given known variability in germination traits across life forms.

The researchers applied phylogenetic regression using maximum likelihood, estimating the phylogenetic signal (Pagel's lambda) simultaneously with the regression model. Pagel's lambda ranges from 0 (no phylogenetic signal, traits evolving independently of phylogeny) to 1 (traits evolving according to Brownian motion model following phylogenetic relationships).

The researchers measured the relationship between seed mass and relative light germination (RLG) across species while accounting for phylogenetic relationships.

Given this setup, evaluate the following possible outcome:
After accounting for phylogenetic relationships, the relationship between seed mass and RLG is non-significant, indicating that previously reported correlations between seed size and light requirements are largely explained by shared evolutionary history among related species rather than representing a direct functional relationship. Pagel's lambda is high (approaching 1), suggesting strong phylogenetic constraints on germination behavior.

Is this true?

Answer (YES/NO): NO